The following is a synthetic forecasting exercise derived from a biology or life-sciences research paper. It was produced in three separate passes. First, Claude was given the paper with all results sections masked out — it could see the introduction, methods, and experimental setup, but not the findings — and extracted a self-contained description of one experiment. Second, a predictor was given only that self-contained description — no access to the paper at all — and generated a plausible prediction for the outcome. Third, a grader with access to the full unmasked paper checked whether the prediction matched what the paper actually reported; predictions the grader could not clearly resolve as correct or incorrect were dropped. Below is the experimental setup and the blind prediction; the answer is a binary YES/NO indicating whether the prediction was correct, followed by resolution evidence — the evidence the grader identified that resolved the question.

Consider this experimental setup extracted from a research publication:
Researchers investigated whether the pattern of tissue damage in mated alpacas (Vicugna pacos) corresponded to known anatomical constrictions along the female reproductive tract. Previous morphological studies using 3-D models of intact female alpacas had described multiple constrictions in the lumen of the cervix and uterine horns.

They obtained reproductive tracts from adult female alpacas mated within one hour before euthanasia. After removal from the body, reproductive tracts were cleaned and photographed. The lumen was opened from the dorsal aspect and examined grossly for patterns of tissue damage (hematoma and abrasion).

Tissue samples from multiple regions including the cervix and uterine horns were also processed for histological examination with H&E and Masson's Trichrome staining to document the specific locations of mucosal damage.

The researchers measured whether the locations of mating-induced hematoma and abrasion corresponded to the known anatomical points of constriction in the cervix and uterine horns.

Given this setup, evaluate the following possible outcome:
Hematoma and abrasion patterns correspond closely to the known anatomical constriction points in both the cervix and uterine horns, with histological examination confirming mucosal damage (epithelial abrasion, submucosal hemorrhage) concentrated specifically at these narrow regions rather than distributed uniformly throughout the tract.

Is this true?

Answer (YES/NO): NO